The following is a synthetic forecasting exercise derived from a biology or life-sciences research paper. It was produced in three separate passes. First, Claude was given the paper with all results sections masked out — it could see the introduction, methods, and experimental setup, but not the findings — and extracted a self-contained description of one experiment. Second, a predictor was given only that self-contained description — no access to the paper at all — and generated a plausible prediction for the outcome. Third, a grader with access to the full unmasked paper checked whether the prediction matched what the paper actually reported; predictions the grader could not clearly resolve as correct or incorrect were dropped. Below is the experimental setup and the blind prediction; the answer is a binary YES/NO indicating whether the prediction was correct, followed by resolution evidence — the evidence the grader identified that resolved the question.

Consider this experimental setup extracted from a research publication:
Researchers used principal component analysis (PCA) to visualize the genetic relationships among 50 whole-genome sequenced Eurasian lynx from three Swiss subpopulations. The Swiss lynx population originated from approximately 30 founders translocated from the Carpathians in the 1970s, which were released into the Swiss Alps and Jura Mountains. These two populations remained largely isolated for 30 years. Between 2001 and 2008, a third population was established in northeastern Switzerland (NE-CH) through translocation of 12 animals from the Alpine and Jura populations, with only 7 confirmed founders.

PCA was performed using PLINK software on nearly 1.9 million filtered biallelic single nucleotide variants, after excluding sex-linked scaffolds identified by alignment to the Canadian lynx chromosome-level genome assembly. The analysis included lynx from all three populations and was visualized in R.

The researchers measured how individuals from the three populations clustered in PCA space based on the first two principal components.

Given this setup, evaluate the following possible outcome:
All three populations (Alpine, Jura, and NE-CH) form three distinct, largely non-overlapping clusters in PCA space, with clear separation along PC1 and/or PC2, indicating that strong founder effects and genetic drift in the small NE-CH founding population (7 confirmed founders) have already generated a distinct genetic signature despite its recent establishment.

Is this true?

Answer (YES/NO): YES